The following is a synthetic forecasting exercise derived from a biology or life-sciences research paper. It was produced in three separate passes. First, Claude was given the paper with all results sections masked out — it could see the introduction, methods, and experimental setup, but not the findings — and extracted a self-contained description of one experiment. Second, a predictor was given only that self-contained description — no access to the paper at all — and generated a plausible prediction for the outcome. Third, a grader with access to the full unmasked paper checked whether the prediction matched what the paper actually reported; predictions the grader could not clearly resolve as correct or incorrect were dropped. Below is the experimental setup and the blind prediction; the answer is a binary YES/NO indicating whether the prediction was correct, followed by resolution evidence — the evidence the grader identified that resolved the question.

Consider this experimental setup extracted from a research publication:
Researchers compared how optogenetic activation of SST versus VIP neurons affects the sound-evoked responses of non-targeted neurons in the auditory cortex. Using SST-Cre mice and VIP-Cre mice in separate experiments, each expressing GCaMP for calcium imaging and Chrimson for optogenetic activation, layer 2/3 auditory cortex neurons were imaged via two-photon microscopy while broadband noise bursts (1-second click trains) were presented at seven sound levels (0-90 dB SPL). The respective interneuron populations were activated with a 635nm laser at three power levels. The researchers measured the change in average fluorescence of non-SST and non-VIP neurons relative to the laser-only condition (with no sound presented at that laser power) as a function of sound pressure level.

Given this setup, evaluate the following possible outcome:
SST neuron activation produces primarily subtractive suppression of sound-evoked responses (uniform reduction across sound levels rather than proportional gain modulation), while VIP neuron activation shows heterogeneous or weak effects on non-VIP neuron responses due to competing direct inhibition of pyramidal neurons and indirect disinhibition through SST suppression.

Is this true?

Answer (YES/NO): NO